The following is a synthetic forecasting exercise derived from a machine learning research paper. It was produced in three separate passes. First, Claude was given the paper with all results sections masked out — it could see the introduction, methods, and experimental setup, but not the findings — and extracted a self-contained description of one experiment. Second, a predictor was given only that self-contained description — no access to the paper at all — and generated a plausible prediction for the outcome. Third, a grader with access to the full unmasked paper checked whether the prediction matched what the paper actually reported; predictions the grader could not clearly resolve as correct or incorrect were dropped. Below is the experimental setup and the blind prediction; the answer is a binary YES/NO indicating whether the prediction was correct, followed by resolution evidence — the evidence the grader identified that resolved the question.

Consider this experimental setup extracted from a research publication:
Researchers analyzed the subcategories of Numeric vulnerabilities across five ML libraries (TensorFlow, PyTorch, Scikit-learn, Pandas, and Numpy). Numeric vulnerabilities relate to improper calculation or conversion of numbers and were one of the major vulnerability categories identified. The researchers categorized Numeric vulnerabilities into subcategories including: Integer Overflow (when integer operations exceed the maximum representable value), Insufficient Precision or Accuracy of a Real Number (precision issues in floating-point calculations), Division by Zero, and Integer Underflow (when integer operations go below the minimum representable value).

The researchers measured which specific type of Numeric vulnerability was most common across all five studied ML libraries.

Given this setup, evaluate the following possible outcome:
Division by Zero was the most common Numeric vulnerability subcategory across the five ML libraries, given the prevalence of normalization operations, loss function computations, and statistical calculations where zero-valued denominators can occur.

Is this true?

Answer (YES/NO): NO